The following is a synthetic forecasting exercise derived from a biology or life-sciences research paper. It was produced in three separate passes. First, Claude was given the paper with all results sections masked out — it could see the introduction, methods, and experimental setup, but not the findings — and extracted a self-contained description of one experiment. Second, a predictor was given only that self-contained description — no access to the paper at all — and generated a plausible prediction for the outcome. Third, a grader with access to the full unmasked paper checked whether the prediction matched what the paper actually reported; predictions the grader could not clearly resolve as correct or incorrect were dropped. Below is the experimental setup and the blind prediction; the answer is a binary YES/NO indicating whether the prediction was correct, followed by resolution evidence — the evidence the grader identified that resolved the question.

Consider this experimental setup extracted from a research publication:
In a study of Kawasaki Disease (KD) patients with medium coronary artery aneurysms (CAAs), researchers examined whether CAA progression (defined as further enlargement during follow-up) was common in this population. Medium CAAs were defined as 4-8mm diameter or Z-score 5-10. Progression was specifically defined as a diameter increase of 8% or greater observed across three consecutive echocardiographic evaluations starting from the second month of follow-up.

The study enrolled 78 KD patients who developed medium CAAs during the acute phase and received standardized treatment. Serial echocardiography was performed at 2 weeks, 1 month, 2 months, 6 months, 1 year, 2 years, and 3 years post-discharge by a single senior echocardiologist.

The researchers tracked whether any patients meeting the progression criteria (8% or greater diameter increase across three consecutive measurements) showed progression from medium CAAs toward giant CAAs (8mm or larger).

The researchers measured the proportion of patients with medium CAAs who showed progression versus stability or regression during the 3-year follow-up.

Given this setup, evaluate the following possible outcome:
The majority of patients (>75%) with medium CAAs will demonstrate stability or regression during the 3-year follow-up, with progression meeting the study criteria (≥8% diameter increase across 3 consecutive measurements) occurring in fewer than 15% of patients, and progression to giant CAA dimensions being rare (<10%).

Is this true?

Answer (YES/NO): NO